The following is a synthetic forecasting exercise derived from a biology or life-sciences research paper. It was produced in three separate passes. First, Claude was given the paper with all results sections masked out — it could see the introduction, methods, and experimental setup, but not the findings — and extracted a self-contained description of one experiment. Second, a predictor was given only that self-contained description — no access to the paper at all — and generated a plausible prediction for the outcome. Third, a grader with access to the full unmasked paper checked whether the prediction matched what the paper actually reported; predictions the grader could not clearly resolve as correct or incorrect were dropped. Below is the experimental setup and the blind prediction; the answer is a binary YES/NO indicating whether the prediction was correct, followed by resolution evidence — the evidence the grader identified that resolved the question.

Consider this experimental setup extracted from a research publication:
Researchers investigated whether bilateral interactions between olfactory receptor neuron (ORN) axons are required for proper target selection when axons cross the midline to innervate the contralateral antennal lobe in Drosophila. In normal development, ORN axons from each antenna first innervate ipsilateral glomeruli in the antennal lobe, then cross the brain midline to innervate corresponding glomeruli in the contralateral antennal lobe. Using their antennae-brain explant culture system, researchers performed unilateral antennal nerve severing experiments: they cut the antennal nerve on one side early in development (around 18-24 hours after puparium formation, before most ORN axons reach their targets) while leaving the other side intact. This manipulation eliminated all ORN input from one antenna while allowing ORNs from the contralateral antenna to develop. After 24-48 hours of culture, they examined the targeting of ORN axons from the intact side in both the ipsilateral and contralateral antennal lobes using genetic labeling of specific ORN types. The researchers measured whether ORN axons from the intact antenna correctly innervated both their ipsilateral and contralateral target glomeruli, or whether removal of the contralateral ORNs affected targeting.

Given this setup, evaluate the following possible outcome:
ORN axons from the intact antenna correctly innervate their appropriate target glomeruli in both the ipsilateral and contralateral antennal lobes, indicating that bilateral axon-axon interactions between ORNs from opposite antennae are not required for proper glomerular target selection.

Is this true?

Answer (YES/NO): NO